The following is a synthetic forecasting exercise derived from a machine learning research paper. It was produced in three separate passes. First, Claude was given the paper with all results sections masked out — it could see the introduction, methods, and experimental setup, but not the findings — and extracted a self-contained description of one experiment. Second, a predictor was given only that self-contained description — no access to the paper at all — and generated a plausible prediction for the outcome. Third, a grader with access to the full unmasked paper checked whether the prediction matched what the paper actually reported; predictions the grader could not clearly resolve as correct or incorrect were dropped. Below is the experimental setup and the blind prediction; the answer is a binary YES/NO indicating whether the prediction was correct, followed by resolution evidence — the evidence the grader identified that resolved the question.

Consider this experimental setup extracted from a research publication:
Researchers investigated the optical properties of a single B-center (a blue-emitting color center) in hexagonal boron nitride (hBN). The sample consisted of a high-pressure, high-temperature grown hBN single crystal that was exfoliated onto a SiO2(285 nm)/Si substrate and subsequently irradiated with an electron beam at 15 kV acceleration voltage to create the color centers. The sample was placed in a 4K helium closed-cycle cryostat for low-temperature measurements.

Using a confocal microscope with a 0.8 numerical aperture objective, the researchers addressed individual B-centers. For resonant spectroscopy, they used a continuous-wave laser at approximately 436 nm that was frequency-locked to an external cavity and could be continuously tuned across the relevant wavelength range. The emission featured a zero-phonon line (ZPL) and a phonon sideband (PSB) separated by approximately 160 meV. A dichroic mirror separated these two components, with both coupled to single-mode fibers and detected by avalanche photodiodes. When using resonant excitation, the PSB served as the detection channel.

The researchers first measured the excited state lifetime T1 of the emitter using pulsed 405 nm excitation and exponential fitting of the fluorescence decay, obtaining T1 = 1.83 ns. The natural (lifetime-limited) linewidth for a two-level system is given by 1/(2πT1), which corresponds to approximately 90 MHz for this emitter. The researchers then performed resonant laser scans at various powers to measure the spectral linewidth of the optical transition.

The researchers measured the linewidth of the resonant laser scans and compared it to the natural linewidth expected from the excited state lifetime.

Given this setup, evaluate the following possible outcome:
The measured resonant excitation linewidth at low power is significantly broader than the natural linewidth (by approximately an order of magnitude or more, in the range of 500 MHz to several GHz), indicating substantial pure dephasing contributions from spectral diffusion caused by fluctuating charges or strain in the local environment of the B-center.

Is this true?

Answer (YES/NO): YES